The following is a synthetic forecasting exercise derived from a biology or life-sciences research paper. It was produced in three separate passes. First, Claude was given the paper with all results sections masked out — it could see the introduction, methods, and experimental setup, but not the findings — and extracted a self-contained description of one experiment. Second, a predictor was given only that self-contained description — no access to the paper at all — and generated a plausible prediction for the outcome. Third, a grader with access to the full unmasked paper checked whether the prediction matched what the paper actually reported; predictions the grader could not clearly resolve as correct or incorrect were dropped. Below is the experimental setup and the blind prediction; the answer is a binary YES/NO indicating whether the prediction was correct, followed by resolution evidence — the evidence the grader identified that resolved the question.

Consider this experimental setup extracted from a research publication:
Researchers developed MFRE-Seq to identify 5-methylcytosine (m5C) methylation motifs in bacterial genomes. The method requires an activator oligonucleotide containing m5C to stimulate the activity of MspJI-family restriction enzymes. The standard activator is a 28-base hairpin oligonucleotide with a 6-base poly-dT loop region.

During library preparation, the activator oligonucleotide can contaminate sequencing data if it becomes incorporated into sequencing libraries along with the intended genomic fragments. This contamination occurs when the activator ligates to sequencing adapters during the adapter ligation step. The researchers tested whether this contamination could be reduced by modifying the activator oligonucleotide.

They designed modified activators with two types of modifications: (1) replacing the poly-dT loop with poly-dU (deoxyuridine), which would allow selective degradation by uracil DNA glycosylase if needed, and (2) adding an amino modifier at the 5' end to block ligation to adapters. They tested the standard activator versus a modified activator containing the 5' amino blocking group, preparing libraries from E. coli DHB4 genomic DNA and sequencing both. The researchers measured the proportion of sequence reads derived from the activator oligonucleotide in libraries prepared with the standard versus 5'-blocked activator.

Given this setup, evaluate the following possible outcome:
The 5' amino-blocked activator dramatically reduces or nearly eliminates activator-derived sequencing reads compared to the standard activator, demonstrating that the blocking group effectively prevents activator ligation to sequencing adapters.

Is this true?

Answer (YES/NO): YES